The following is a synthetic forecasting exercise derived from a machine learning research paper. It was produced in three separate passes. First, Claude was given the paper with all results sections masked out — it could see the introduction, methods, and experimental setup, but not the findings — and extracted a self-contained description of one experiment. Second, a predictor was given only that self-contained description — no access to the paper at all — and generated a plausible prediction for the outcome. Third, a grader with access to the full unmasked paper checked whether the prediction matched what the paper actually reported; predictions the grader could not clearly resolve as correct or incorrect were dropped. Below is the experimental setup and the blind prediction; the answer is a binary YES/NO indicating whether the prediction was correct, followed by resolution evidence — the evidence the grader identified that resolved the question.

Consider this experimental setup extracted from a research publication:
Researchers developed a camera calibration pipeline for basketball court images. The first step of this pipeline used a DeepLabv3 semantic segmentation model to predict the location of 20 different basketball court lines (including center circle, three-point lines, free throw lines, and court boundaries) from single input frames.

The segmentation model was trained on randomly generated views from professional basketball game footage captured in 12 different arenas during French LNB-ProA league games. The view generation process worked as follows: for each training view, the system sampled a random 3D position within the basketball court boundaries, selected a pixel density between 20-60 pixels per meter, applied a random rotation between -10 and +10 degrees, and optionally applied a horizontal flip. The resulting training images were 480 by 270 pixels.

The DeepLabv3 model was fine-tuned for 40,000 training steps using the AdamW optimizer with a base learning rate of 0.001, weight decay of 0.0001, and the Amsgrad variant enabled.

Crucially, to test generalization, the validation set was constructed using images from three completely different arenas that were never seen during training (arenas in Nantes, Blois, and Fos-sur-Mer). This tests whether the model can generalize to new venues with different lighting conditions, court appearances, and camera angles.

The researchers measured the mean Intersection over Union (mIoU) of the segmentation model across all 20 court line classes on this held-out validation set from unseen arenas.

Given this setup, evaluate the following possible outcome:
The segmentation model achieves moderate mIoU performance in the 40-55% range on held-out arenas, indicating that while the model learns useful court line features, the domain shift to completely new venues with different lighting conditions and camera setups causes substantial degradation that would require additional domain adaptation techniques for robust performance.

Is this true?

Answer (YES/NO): YES